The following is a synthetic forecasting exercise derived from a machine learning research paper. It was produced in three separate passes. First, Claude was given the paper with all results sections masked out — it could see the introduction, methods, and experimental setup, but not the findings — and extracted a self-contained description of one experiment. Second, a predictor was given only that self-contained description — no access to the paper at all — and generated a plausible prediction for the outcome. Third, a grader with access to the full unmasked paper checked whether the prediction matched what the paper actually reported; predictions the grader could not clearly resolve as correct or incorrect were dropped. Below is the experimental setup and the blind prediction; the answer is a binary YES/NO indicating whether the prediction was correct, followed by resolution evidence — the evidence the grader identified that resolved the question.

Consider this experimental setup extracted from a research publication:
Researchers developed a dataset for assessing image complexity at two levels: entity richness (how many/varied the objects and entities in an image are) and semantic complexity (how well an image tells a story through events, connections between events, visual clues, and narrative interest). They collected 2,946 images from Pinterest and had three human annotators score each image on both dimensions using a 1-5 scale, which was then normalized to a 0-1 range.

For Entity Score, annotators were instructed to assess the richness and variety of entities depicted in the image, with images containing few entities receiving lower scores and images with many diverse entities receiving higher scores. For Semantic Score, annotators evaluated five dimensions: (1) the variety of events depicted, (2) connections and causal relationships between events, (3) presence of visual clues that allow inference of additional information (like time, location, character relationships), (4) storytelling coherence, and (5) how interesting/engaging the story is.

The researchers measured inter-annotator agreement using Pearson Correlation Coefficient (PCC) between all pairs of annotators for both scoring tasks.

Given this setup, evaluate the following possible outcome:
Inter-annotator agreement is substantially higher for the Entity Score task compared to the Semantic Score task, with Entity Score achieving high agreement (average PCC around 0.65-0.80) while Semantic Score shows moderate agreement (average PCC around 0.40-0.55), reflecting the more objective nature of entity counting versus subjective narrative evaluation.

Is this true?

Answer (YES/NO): NO